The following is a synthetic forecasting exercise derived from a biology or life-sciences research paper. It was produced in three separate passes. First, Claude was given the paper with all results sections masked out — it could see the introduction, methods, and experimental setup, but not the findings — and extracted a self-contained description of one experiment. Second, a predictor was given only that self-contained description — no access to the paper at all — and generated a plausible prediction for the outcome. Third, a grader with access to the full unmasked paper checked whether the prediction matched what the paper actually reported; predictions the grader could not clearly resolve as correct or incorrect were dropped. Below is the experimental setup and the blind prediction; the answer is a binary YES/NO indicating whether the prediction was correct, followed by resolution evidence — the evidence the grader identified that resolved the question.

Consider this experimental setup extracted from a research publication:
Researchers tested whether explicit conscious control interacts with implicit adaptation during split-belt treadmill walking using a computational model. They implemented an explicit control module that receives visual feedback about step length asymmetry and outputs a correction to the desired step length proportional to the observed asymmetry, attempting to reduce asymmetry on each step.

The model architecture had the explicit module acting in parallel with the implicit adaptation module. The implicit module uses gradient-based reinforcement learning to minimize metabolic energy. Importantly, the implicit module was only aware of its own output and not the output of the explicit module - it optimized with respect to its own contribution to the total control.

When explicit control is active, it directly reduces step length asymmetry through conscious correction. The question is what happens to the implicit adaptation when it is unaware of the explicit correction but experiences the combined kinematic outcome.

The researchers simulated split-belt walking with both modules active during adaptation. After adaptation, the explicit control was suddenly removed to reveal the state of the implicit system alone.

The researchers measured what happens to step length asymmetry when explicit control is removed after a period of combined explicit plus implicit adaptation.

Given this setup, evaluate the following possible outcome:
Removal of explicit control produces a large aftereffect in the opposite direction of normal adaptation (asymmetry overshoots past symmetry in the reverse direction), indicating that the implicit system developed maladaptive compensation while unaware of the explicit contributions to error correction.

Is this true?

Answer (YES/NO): NO